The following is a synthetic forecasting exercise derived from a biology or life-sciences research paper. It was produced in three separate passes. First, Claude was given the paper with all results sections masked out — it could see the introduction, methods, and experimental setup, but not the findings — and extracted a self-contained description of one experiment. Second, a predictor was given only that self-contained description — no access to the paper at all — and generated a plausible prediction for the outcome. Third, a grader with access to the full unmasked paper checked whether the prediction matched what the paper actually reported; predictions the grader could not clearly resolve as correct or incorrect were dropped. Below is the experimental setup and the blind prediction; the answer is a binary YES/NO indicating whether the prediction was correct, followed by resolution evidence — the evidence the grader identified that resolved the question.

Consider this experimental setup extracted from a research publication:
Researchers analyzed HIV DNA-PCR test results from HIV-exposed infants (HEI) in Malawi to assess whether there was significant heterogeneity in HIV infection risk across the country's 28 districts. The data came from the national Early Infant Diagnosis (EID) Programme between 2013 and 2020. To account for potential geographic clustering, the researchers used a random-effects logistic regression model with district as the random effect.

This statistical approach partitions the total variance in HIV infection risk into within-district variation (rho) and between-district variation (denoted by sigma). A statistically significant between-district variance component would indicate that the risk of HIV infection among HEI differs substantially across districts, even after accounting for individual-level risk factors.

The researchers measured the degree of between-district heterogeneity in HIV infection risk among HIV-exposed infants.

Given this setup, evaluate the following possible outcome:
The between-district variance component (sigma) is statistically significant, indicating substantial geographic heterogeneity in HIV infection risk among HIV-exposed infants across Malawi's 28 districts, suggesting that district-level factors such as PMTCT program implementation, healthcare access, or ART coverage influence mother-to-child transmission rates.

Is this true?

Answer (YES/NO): YES